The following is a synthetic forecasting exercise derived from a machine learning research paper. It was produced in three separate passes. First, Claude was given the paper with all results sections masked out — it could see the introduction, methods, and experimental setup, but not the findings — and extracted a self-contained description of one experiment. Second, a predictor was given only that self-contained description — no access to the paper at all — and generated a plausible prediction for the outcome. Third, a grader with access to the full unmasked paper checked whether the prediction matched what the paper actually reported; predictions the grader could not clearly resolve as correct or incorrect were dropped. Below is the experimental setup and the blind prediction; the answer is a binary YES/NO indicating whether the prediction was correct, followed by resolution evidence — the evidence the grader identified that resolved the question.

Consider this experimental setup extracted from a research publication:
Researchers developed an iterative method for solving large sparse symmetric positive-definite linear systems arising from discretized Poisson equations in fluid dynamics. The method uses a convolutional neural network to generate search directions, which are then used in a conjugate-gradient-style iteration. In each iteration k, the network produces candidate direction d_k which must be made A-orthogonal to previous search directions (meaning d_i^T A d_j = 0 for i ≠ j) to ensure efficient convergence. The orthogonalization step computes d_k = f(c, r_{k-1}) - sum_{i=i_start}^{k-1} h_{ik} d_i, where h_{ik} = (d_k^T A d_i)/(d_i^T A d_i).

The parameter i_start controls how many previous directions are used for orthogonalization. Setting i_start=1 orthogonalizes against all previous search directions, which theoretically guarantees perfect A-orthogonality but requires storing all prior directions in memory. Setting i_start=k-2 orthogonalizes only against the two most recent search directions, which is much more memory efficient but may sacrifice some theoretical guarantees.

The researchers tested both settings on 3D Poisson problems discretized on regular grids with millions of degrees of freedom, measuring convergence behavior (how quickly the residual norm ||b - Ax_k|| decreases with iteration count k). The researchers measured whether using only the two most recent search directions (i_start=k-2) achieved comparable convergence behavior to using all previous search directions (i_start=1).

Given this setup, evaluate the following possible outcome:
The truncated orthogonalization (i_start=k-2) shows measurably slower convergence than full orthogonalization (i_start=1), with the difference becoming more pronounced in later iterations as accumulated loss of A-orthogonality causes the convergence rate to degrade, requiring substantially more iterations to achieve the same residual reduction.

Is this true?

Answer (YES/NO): NO